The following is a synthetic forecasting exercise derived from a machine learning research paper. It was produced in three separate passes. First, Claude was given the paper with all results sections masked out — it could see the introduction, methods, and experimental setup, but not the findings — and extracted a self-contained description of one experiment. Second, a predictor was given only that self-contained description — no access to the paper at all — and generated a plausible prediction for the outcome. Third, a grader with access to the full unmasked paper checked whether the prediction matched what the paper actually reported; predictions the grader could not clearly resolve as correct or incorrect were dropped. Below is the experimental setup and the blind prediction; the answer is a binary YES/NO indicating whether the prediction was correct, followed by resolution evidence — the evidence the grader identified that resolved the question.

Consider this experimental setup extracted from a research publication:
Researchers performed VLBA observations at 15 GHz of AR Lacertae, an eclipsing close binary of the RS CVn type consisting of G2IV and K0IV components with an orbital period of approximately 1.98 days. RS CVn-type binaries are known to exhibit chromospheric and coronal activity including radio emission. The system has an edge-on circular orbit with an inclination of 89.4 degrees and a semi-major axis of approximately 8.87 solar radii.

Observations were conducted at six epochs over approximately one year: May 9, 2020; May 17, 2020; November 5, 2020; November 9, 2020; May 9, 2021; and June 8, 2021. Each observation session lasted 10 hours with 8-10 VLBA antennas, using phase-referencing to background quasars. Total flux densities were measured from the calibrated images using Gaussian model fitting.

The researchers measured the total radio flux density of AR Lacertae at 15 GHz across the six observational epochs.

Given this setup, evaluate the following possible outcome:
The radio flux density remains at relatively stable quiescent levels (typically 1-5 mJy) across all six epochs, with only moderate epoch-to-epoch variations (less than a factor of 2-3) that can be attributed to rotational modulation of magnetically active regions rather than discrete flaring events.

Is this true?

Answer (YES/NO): NO